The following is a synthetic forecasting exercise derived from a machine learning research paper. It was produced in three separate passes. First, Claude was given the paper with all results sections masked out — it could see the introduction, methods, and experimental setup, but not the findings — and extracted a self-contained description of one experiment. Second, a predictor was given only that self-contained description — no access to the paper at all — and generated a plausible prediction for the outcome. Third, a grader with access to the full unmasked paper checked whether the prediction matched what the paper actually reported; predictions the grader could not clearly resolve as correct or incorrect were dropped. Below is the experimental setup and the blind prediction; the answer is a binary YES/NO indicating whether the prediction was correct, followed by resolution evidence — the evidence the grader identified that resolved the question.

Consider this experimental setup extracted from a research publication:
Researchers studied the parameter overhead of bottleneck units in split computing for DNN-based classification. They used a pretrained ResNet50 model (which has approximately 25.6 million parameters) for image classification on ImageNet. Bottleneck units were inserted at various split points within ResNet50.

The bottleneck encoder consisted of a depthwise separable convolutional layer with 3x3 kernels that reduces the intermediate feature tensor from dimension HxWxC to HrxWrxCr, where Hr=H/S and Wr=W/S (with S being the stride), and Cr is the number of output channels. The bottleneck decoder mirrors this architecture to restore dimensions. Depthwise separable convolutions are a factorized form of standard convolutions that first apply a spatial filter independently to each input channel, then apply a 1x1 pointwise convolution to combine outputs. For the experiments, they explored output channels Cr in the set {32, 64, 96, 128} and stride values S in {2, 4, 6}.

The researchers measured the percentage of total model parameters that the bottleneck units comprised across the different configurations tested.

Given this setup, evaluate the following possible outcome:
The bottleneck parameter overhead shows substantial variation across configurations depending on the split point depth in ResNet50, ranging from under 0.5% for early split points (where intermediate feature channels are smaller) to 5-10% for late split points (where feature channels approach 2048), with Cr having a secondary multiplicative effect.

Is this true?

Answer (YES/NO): NO